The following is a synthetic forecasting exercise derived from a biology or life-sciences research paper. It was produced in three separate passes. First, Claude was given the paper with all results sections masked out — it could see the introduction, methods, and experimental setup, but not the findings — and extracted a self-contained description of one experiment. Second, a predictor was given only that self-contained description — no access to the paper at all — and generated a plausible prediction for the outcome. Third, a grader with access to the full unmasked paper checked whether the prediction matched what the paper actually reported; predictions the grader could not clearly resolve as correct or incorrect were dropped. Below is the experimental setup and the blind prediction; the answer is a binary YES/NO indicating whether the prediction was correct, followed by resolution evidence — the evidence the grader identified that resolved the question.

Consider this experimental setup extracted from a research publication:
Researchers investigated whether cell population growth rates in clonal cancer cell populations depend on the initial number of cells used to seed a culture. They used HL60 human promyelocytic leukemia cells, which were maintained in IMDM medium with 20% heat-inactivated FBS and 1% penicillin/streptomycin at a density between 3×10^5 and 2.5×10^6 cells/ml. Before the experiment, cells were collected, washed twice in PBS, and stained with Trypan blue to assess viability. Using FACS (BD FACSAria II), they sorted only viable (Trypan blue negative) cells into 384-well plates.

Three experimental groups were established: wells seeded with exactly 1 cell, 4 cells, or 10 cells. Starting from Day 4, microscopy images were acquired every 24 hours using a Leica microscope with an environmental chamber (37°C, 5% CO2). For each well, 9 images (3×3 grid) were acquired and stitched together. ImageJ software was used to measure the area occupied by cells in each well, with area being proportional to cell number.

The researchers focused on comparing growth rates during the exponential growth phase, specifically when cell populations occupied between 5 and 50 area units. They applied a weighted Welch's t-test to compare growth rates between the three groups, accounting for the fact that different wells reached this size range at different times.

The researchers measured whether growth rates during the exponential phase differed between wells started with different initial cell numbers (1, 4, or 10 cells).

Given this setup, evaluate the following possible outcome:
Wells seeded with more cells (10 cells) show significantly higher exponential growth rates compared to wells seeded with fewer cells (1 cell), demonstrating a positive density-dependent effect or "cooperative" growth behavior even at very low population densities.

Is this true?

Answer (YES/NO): NO